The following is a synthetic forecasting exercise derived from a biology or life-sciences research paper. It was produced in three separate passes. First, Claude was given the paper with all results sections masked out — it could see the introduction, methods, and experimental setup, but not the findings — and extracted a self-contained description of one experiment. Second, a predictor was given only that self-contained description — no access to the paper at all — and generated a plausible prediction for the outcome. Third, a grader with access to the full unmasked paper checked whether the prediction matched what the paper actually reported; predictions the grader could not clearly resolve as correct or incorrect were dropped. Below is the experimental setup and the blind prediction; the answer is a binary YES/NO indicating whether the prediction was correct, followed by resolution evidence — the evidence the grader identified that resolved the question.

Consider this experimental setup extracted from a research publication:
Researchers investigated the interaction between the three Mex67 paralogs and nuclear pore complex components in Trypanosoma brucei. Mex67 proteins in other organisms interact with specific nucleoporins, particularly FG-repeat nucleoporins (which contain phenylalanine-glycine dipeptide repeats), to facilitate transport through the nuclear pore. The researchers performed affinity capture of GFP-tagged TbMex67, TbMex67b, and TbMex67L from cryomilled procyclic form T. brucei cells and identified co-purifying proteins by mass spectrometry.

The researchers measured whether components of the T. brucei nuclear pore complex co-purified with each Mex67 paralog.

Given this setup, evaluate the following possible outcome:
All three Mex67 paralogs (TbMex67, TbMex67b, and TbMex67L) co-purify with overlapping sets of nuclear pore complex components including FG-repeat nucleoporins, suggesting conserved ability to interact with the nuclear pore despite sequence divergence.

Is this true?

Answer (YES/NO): NO